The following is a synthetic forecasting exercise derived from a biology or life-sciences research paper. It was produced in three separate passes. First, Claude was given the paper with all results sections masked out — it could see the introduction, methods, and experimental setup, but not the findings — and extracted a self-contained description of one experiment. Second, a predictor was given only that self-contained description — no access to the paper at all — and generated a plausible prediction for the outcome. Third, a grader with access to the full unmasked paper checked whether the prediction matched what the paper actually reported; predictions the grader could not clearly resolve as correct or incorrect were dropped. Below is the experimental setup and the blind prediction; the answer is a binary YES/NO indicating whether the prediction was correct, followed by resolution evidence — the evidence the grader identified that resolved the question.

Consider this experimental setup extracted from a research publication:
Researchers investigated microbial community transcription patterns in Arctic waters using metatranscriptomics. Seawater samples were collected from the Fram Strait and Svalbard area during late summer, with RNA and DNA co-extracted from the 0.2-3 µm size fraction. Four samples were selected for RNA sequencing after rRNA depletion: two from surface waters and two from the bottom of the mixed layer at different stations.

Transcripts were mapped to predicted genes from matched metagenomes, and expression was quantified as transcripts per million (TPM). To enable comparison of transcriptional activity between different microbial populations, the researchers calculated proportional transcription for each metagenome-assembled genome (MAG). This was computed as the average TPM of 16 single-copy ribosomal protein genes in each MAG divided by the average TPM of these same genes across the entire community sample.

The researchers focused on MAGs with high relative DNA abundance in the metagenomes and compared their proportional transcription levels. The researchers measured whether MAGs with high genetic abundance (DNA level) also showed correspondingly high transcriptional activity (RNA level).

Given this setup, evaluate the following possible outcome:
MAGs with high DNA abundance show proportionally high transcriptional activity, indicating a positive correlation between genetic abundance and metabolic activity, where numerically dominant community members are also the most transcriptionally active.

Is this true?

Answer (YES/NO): NO